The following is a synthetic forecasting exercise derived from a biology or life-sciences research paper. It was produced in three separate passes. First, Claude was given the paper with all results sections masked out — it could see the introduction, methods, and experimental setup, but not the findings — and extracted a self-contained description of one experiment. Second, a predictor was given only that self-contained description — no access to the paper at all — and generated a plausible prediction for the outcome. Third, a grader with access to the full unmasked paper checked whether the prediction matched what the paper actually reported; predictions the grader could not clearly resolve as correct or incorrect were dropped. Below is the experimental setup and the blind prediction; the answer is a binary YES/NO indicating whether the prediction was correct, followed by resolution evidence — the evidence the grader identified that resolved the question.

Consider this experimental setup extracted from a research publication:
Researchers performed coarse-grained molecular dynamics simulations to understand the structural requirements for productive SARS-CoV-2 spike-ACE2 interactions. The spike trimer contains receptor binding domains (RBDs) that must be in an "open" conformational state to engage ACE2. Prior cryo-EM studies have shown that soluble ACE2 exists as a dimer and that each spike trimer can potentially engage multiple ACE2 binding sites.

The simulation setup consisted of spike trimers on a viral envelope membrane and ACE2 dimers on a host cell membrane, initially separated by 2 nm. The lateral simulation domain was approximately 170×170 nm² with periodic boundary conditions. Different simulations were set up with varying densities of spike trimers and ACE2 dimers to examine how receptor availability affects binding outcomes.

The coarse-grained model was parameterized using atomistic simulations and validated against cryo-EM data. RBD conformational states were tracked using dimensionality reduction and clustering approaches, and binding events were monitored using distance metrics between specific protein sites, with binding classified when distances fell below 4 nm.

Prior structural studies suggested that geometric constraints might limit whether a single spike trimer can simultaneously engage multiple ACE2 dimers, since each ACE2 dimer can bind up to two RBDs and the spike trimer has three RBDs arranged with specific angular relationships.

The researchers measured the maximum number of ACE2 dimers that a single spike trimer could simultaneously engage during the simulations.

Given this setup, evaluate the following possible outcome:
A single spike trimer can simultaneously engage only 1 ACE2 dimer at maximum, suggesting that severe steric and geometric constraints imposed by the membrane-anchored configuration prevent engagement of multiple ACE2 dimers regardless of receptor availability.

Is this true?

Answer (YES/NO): NO